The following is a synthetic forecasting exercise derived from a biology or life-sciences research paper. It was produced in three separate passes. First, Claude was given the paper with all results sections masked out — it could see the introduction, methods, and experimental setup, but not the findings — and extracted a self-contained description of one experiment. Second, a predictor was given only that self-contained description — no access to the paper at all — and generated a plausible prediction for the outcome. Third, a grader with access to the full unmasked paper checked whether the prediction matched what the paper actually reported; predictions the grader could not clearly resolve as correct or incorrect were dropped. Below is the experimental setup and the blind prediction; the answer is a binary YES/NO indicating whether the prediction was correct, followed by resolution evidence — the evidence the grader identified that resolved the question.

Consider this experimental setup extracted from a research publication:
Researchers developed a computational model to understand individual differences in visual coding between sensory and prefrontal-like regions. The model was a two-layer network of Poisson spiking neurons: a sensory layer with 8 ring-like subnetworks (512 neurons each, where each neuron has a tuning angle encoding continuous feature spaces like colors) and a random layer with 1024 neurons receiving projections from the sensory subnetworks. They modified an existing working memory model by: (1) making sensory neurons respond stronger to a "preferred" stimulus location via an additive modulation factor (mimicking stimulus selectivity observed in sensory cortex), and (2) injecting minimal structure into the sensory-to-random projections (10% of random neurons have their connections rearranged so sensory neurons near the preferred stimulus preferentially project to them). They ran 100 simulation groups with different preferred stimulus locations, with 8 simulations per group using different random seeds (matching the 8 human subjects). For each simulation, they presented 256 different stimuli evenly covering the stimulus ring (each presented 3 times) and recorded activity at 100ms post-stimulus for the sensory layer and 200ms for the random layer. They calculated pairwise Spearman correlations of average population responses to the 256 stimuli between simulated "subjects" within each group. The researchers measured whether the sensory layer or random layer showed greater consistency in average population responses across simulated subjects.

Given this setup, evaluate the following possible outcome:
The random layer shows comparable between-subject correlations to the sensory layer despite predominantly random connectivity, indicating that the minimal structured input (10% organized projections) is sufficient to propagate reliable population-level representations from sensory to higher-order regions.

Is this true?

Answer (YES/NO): NO